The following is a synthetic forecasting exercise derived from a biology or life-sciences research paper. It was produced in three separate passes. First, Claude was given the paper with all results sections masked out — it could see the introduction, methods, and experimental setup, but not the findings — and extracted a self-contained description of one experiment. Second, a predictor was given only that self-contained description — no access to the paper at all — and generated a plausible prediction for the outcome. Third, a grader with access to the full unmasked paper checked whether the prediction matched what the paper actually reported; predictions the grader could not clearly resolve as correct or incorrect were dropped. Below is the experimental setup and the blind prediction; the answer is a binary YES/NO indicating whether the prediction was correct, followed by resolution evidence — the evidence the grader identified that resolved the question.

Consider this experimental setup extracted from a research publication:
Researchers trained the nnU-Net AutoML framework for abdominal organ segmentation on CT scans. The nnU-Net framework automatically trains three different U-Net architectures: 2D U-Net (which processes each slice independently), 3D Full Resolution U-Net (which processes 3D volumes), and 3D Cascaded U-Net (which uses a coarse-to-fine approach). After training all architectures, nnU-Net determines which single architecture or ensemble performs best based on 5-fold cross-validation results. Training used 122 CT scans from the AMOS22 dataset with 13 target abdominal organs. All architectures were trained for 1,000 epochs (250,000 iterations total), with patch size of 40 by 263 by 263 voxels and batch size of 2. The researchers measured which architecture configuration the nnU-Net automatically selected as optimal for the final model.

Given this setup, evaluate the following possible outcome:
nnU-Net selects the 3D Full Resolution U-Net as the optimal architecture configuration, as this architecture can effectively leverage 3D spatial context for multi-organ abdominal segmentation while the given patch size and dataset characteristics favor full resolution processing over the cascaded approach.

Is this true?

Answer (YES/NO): YES